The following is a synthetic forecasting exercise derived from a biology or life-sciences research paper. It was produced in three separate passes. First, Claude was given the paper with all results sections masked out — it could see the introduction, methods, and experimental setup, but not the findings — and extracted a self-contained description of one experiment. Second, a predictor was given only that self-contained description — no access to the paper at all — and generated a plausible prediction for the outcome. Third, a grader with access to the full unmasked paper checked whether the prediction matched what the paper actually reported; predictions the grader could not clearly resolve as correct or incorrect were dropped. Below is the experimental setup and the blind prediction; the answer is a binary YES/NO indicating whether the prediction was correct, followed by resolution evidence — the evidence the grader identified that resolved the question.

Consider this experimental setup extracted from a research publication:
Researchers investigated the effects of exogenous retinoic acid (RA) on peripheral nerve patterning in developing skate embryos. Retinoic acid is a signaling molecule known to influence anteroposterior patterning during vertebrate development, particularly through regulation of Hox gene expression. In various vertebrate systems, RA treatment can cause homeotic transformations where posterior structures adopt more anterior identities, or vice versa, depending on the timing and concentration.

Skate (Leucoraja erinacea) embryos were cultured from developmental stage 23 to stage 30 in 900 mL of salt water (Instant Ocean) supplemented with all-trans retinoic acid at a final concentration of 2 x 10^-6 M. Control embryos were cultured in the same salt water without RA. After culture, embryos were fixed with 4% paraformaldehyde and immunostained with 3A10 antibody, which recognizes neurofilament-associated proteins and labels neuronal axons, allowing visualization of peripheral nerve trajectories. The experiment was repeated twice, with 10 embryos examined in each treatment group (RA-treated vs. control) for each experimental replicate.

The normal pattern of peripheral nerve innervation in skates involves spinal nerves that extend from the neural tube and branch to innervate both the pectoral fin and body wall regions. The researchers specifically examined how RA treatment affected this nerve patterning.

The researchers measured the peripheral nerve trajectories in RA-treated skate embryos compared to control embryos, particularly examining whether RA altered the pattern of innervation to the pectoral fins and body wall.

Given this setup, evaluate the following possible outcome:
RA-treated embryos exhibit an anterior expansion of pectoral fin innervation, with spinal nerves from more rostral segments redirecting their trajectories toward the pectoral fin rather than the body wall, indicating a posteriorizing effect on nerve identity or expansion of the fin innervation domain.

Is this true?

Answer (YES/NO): NO